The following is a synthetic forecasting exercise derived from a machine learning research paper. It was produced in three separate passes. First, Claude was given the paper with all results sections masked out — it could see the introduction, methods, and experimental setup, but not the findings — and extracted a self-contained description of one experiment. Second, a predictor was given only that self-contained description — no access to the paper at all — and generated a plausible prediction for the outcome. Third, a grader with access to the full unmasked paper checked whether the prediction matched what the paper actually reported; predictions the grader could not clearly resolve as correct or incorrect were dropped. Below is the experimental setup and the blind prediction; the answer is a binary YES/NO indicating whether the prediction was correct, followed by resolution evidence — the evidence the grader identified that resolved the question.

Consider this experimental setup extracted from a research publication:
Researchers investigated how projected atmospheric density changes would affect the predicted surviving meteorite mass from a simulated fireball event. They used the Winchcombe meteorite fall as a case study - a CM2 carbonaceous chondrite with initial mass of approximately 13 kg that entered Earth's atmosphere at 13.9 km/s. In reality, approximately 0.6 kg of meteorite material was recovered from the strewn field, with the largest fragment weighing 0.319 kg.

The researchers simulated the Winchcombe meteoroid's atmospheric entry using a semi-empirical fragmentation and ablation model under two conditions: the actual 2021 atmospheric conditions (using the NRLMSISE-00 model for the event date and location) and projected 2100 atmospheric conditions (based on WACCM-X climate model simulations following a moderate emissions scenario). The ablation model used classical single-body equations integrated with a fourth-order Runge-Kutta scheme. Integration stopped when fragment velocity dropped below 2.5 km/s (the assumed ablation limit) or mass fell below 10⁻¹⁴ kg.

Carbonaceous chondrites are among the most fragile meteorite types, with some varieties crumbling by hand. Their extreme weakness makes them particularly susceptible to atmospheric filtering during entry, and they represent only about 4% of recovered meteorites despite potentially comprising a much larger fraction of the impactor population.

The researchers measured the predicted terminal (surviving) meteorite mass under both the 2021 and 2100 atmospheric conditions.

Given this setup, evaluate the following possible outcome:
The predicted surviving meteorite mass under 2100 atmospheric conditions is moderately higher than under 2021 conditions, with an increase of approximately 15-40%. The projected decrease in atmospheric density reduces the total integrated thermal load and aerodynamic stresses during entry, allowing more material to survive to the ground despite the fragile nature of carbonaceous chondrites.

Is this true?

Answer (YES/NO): NO